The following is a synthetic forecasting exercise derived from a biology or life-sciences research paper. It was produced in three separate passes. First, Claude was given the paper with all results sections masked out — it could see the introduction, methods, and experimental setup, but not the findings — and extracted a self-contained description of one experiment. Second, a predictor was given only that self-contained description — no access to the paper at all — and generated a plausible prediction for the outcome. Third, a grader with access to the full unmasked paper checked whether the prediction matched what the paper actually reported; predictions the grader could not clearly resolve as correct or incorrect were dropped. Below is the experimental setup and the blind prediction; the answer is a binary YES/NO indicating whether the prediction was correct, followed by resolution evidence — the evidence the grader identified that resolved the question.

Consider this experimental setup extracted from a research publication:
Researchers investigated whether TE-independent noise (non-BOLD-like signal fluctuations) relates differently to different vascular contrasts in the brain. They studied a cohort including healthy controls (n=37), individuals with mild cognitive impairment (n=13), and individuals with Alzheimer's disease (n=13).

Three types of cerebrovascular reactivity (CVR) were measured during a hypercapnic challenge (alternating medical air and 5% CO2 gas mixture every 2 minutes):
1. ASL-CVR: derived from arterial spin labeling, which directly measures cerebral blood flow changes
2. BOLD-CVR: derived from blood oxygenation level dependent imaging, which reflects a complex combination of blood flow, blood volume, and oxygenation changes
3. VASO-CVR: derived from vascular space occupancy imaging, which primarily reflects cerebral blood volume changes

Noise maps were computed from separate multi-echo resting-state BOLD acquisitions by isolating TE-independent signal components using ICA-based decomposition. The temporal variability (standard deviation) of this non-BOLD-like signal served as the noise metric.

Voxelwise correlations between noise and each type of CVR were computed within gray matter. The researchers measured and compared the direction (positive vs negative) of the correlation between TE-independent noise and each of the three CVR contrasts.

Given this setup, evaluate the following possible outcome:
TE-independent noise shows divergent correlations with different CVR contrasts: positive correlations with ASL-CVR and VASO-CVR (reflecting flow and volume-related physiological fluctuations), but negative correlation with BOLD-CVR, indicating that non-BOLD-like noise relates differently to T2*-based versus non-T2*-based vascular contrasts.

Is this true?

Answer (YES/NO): NO